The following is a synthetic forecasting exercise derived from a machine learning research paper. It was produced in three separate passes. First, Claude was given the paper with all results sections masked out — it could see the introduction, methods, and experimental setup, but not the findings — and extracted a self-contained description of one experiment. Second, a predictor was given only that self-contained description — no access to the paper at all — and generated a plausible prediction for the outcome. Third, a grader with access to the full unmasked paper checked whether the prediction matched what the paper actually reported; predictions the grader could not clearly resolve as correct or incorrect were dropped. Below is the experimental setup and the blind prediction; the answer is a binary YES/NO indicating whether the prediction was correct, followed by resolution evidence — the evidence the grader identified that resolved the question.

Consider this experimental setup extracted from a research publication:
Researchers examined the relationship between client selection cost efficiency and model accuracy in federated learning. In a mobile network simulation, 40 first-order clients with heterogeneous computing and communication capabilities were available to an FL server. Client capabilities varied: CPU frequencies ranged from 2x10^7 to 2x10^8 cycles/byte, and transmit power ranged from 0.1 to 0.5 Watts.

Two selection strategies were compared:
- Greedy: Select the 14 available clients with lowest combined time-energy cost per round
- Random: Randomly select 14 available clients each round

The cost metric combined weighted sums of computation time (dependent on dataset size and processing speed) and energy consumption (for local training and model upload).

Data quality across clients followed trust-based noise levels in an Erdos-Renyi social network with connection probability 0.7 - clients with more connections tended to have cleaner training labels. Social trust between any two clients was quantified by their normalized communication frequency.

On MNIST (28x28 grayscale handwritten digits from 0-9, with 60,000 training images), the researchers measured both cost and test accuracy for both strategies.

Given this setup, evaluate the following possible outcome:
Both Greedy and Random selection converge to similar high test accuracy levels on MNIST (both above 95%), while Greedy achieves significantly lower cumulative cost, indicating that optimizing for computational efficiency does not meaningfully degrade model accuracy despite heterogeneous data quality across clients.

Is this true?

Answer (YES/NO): NO